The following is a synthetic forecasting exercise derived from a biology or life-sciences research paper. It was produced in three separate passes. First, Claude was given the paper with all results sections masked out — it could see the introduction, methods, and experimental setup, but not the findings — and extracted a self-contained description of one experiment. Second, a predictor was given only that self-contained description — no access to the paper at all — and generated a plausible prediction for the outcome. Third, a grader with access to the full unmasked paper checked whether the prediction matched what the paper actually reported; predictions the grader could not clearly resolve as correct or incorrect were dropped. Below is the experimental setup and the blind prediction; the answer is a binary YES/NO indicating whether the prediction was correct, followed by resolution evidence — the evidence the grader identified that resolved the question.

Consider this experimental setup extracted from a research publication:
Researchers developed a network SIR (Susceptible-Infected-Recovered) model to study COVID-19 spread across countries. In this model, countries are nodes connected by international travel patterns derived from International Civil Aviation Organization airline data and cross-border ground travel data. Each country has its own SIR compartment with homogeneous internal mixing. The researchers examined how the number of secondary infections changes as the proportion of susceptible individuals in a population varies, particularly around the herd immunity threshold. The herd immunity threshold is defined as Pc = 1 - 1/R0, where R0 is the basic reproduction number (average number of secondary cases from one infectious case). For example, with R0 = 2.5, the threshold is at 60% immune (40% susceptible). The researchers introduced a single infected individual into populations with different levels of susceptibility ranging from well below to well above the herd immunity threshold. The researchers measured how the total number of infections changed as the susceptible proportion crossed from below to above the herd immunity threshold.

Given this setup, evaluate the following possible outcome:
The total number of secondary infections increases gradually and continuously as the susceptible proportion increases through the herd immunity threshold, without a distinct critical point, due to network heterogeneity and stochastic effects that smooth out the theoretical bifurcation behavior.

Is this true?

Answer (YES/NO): NO